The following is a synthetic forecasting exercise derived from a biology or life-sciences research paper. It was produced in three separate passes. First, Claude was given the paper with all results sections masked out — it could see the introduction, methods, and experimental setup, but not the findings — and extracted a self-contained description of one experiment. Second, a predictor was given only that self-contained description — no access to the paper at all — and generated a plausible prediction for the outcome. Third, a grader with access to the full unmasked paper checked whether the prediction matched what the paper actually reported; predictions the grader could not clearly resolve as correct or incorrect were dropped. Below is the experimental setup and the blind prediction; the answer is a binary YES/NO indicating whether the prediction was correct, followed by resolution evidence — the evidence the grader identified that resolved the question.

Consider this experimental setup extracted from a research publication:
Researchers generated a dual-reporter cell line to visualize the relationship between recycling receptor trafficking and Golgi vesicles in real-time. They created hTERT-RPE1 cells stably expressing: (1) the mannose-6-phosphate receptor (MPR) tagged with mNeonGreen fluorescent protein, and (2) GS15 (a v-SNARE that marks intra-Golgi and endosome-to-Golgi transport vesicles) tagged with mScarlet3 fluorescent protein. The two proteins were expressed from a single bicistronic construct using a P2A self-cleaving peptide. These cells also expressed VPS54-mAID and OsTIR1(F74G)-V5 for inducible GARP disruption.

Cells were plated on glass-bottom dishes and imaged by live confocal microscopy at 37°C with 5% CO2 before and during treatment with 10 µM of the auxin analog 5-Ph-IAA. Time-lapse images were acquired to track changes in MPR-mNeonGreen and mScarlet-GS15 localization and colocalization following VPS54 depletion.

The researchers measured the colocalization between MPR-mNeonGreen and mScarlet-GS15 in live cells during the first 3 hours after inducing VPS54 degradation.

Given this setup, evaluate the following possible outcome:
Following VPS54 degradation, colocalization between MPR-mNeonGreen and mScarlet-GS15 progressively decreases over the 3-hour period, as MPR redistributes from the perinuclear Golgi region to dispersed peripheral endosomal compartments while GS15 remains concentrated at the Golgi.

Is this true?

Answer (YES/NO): NO